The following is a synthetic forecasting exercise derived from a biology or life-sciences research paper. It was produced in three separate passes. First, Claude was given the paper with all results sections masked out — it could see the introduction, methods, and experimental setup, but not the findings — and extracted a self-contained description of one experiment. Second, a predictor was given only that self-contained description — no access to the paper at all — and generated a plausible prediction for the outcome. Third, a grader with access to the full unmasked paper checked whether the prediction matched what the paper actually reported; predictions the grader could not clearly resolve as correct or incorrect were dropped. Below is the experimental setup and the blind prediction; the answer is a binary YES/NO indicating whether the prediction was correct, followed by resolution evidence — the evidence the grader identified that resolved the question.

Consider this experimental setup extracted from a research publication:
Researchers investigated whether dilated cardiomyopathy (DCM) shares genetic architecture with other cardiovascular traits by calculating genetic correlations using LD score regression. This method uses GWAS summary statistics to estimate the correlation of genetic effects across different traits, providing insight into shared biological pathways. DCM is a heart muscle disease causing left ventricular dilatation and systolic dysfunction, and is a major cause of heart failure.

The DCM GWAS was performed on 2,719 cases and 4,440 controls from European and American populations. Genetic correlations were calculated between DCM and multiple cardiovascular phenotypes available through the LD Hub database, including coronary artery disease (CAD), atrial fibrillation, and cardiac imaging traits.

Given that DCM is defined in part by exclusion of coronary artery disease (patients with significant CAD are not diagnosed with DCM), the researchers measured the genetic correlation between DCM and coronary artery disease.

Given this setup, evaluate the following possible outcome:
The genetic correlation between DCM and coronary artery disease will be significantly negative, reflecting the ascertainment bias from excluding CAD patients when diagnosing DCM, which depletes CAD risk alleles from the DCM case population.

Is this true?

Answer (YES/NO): NO